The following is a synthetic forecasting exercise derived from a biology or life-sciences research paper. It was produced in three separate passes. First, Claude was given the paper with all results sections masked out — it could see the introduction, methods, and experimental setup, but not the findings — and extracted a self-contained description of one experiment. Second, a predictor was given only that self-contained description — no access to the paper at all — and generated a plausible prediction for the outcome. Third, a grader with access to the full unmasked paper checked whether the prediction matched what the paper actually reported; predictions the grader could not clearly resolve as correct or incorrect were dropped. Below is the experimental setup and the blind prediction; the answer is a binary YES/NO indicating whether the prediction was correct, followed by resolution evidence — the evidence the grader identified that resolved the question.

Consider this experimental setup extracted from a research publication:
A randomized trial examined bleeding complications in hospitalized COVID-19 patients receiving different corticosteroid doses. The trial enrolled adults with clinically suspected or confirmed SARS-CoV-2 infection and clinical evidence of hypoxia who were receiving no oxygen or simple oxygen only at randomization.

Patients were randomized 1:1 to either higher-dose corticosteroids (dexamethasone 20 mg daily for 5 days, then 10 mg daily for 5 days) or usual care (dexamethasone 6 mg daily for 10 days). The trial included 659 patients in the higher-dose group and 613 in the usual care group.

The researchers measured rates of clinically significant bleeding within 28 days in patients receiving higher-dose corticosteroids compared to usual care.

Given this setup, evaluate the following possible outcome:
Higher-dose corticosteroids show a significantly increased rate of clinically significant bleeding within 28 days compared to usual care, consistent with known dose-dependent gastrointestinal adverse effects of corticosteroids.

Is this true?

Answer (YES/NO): NO